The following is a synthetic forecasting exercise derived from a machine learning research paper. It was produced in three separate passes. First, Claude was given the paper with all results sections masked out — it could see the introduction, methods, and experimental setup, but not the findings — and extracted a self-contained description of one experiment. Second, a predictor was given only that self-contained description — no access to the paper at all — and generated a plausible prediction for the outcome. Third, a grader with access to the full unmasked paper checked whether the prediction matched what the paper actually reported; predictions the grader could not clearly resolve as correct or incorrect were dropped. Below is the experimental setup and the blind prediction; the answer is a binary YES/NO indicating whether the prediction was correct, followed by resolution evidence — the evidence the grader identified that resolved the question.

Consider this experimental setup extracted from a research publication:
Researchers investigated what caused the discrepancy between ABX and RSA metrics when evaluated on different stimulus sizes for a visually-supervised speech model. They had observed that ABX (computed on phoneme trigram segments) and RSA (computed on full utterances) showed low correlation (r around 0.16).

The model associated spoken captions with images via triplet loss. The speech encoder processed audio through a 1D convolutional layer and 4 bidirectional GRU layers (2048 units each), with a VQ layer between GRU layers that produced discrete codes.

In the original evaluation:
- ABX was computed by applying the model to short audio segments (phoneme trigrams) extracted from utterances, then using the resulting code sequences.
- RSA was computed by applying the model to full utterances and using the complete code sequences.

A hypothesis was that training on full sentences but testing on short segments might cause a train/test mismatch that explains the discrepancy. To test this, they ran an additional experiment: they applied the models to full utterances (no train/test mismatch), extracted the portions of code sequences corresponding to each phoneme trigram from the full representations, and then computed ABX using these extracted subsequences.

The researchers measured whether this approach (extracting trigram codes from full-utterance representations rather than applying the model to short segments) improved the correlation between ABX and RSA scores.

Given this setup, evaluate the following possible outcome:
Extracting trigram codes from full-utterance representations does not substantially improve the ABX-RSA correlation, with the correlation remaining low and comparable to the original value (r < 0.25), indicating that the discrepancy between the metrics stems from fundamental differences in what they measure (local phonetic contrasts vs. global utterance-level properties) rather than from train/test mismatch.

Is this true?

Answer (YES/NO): YES